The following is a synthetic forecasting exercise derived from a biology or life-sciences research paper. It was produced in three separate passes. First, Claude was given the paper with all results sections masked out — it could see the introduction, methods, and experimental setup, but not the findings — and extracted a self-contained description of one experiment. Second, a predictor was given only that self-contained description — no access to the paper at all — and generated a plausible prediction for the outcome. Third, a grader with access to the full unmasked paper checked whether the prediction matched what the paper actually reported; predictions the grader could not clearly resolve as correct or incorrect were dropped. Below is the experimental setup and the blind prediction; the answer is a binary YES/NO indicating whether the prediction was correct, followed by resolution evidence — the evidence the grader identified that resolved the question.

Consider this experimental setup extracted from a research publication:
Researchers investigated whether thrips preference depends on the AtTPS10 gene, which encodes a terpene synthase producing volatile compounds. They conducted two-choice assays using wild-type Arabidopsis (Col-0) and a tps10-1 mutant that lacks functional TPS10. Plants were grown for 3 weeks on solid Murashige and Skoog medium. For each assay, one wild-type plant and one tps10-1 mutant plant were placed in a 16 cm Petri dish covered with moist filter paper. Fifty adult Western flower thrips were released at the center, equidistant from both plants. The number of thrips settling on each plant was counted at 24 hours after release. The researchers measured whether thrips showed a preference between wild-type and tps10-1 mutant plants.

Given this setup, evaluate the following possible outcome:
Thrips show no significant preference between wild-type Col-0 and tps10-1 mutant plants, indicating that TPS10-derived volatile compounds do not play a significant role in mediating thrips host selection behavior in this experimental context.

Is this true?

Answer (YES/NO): NO